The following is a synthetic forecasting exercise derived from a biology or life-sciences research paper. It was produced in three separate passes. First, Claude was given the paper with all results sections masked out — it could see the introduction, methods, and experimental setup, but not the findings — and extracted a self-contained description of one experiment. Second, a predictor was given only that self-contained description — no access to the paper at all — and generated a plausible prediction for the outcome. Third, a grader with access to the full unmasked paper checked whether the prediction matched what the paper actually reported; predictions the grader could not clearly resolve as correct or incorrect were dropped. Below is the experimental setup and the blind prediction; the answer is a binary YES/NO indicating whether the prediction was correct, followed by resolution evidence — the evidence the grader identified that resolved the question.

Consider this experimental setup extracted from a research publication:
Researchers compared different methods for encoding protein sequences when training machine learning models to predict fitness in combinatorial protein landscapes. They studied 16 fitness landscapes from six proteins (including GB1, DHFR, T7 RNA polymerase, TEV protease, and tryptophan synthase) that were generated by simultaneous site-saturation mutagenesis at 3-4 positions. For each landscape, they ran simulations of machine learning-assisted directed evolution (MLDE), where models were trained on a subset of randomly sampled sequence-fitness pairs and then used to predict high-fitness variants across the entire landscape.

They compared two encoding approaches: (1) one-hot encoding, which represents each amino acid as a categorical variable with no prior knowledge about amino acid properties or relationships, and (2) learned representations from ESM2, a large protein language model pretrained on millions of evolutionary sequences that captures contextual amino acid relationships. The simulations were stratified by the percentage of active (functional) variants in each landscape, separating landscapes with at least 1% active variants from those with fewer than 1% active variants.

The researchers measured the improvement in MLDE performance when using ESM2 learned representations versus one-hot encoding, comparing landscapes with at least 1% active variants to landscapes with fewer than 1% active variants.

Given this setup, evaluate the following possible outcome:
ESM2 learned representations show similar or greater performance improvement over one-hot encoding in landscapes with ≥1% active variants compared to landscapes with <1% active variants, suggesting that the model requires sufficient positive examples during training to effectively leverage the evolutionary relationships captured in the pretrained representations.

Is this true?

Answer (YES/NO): NO